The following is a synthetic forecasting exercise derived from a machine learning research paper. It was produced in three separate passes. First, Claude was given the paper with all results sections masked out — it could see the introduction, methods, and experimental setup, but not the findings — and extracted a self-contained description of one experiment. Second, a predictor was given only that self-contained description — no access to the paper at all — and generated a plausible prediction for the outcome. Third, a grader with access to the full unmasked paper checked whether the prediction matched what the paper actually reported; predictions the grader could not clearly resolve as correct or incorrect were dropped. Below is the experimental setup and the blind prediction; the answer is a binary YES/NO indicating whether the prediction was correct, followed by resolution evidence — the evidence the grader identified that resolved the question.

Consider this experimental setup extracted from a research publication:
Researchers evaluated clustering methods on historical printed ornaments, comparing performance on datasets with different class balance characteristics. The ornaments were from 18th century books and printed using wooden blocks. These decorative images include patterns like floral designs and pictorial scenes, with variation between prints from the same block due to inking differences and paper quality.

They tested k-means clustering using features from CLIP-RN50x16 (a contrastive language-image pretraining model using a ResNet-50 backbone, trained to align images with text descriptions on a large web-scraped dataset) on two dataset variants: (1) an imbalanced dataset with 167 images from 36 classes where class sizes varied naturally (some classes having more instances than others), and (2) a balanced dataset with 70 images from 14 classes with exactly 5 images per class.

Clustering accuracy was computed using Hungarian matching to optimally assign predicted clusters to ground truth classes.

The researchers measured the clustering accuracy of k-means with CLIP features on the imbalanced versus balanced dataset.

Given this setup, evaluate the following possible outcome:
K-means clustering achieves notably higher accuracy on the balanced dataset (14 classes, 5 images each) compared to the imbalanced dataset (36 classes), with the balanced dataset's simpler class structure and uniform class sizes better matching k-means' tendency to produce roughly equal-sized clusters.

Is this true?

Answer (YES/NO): NO